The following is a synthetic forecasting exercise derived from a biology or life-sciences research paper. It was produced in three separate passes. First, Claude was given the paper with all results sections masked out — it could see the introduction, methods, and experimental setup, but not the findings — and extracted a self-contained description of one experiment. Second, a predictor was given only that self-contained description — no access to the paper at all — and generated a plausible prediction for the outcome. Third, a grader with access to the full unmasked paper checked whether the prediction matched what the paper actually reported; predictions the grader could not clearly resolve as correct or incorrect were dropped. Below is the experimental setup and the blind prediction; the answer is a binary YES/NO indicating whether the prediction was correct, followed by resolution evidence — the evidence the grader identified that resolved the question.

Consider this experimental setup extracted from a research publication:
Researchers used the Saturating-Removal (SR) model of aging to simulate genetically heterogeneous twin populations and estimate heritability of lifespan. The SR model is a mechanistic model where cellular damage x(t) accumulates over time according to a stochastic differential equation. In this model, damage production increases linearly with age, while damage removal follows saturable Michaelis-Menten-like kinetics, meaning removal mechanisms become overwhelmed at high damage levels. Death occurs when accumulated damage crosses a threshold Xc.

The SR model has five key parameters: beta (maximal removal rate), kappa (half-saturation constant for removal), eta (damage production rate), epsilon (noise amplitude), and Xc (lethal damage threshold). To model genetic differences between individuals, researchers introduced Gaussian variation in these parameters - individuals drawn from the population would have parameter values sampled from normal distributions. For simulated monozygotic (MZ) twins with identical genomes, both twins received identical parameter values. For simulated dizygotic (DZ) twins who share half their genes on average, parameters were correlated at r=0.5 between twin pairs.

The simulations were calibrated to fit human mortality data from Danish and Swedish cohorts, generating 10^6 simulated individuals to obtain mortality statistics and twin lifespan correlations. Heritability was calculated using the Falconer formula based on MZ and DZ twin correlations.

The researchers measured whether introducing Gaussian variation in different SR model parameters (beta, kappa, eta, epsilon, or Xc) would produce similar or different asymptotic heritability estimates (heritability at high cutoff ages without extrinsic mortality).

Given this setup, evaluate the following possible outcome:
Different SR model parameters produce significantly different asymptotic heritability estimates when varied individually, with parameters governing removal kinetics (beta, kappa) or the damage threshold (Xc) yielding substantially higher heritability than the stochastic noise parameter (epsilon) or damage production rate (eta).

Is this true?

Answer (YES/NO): NO